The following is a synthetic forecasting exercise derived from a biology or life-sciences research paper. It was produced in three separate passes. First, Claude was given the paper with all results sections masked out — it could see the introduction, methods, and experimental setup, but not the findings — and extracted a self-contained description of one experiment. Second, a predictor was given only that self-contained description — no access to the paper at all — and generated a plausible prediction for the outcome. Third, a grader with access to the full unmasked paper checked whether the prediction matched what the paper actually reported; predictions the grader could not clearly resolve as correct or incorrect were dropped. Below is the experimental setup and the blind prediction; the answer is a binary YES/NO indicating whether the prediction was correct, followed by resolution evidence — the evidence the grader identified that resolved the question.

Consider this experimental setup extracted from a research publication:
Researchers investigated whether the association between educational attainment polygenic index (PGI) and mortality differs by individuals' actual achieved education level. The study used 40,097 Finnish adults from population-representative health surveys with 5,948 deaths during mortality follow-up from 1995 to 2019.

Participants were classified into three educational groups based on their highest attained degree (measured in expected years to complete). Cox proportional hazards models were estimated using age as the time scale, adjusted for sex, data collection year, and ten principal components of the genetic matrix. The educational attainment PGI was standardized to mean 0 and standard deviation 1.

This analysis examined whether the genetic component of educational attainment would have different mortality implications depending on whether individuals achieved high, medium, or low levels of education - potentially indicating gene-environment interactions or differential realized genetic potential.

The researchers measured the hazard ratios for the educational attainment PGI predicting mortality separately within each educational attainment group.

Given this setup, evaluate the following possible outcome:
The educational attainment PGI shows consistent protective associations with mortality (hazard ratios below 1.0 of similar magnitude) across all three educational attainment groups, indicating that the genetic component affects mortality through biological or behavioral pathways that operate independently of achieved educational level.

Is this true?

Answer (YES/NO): YES